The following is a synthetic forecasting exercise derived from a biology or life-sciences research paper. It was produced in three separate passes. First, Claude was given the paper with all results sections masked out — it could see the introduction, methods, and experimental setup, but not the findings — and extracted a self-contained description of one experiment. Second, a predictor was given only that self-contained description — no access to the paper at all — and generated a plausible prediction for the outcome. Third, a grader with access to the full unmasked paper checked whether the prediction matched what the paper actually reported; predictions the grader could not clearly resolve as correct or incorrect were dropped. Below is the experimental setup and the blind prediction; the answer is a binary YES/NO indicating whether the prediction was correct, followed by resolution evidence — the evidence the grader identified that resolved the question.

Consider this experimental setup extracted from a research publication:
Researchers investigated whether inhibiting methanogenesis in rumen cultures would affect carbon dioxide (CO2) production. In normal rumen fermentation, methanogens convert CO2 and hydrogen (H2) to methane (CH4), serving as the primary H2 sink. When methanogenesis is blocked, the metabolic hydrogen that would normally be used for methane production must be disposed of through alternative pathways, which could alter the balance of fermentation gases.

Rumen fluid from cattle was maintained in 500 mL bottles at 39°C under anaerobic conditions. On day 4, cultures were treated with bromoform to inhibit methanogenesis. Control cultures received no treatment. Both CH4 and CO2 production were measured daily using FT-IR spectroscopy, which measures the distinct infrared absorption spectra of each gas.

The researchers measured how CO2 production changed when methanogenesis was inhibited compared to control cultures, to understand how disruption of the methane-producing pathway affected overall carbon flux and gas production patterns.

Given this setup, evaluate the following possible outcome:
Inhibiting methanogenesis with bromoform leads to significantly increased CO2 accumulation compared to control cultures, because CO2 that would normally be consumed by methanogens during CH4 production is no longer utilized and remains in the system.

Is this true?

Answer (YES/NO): YES